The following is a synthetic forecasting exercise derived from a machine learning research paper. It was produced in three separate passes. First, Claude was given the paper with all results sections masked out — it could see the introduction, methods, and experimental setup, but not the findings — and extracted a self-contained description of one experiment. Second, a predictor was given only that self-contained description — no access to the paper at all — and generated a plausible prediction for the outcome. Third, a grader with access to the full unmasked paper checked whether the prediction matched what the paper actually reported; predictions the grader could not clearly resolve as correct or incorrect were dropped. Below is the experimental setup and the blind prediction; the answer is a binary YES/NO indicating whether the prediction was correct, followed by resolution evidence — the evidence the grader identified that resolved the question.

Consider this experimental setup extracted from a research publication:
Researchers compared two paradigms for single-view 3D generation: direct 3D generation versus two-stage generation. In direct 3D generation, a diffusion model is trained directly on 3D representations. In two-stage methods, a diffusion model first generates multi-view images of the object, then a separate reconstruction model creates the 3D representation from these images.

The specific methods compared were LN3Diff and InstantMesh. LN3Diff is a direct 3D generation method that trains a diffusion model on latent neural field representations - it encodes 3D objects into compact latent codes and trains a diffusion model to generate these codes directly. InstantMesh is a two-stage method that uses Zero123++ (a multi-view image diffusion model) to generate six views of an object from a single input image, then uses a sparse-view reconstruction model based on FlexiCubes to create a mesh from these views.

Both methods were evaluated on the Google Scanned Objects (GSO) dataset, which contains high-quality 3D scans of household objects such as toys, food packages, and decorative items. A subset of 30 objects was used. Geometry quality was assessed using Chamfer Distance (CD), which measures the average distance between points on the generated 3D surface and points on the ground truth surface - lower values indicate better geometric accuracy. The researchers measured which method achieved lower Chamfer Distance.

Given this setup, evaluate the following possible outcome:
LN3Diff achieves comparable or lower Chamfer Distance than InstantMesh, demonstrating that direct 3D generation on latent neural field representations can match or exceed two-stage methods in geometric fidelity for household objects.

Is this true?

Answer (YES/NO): NO